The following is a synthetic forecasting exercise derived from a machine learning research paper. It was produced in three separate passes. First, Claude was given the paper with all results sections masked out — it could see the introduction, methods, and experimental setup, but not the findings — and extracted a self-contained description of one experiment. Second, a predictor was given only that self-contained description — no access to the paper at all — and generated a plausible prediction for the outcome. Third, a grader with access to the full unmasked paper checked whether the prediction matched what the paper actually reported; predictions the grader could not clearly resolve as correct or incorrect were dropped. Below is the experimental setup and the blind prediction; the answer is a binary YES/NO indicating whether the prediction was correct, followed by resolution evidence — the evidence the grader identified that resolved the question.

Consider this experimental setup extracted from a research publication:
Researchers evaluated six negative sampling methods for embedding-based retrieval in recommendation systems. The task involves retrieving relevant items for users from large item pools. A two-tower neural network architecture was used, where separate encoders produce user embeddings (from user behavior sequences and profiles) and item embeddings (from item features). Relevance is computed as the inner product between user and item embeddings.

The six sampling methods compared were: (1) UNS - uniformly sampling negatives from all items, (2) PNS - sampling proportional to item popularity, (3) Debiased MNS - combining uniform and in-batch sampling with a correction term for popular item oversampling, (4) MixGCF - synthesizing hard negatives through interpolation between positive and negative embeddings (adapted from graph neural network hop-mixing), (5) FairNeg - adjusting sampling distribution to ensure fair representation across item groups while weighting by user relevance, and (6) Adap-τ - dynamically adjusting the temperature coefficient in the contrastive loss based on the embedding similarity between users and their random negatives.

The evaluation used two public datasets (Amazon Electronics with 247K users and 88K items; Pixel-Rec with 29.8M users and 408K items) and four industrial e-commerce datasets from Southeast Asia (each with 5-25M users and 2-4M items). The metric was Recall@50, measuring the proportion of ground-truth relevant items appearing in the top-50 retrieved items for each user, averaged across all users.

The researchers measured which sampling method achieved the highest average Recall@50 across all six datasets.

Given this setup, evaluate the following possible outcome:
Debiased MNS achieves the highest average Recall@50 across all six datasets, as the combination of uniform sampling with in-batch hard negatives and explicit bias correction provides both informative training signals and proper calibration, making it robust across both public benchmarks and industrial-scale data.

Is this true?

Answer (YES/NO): NO